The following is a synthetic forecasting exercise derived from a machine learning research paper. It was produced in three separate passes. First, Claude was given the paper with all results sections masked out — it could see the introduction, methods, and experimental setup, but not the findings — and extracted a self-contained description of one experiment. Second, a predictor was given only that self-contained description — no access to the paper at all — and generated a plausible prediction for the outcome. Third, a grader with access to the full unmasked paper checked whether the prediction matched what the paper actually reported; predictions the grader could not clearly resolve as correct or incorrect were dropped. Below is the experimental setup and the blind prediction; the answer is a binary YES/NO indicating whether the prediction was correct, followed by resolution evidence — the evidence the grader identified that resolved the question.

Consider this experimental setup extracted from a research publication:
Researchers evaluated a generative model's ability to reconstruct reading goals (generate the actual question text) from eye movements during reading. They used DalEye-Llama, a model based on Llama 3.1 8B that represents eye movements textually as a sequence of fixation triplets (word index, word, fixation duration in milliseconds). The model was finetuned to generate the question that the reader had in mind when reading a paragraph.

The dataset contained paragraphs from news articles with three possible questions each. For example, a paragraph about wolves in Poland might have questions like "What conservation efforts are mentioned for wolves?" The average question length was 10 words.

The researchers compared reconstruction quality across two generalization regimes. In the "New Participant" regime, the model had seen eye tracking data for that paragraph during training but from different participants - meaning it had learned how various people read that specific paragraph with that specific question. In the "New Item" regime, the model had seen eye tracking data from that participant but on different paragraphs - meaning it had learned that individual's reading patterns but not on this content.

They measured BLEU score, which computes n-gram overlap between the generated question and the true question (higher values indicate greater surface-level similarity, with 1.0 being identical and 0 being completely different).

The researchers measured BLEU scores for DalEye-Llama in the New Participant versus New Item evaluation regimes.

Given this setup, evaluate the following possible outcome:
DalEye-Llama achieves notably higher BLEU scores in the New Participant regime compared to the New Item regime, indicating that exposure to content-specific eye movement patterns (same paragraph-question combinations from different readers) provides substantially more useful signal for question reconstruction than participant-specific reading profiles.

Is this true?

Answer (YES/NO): YES